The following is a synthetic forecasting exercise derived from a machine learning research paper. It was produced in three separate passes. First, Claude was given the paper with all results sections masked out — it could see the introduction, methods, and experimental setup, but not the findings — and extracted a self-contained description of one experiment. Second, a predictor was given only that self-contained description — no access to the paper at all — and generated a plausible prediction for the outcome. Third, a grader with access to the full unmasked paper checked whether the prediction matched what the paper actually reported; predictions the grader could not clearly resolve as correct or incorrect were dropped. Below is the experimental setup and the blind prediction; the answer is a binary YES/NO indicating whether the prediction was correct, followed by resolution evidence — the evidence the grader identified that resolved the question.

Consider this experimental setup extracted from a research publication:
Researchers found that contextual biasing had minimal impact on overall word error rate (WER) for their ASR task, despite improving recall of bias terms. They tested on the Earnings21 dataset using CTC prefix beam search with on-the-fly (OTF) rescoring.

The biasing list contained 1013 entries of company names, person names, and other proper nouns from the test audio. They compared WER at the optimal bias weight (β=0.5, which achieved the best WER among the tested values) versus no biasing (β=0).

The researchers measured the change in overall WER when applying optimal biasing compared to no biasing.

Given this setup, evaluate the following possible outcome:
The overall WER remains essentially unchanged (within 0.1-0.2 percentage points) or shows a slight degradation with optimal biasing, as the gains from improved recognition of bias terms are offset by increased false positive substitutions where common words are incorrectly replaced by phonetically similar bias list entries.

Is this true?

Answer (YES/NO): NO